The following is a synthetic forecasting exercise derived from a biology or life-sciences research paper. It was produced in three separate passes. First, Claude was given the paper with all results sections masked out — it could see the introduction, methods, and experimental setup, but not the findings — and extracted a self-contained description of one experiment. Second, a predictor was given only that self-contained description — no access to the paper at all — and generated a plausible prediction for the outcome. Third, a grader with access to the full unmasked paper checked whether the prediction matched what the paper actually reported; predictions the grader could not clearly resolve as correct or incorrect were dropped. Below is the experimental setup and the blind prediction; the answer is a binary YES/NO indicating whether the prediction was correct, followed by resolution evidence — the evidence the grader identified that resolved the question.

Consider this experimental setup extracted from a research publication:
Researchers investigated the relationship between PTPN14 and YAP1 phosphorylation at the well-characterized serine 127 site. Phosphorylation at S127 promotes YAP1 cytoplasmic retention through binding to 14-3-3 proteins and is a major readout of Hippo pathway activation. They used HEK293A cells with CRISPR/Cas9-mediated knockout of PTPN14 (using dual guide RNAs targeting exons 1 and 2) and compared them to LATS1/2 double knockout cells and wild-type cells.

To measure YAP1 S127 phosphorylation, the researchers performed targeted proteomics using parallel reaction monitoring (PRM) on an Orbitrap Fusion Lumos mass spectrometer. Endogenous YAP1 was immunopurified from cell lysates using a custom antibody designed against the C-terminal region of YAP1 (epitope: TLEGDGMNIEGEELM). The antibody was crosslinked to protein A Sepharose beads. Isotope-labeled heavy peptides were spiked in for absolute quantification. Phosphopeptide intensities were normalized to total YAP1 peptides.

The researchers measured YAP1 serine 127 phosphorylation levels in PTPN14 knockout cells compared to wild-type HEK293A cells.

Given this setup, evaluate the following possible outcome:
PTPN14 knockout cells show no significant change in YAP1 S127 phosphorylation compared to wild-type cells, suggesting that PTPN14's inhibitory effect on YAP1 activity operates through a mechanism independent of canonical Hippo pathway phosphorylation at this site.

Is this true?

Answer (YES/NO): NO